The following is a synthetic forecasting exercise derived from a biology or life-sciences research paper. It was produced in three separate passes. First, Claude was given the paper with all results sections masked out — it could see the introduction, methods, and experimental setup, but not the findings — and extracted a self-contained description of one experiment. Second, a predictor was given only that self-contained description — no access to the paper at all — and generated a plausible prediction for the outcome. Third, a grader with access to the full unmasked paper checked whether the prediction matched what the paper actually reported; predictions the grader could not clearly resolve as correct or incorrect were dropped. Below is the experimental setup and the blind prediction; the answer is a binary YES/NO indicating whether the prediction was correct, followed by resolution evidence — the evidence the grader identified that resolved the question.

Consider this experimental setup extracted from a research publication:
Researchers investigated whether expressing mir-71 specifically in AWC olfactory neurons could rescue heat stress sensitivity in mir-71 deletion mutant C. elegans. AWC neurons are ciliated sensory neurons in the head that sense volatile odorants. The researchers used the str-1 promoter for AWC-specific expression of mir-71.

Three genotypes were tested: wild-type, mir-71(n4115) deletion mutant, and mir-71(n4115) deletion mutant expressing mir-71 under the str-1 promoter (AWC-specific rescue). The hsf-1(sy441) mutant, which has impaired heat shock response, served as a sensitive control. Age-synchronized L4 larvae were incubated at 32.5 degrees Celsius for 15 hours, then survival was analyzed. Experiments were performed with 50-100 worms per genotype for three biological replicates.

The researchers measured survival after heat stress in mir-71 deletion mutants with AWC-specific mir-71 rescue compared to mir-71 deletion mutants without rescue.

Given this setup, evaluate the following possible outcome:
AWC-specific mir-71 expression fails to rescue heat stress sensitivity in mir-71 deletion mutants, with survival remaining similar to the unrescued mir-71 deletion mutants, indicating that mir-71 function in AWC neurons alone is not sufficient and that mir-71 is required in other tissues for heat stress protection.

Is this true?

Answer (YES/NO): NO